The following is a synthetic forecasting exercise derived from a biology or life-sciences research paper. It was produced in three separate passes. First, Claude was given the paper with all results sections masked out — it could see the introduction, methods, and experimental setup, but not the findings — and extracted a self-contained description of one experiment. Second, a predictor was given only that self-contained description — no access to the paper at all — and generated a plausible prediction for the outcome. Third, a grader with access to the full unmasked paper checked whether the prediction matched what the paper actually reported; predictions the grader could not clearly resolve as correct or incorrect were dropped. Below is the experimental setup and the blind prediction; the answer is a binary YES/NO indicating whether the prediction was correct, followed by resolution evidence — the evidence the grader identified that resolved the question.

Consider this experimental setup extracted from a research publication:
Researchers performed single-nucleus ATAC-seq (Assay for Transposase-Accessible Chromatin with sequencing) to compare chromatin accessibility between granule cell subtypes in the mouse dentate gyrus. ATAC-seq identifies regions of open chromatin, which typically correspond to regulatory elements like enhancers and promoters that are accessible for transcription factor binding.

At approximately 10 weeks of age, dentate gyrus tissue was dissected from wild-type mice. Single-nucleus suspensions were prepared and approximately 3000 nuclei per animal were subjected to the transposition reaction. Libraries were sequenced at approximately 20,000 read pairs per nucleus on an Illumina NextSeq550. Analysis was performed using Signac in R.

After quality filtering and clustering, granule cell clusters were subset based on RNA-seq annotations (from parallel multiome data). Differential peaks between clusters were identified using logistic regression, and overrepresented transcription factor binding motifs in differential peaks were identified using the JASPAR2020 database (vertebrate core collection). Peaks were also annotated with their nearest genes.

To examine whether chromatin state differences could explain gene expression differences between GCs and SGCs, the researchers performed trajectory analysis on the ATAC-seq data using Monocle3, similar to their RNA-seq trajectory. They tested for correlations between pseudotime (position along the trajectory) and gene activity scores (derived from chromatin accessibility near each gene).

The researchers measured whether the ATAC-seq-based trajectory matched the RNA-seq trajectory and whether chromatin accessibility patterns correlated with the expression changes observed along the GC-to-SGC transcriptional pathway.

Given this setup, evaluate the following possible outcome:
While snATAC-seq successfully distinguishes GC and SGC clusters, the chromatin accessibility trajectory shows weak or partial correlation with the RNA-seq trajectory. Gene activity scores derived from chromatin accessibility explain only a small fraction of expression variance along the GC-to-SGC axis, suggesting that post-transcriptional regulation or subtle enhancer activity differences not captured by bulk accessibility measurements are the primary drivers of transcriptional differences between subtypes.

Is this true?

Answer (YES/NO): NO